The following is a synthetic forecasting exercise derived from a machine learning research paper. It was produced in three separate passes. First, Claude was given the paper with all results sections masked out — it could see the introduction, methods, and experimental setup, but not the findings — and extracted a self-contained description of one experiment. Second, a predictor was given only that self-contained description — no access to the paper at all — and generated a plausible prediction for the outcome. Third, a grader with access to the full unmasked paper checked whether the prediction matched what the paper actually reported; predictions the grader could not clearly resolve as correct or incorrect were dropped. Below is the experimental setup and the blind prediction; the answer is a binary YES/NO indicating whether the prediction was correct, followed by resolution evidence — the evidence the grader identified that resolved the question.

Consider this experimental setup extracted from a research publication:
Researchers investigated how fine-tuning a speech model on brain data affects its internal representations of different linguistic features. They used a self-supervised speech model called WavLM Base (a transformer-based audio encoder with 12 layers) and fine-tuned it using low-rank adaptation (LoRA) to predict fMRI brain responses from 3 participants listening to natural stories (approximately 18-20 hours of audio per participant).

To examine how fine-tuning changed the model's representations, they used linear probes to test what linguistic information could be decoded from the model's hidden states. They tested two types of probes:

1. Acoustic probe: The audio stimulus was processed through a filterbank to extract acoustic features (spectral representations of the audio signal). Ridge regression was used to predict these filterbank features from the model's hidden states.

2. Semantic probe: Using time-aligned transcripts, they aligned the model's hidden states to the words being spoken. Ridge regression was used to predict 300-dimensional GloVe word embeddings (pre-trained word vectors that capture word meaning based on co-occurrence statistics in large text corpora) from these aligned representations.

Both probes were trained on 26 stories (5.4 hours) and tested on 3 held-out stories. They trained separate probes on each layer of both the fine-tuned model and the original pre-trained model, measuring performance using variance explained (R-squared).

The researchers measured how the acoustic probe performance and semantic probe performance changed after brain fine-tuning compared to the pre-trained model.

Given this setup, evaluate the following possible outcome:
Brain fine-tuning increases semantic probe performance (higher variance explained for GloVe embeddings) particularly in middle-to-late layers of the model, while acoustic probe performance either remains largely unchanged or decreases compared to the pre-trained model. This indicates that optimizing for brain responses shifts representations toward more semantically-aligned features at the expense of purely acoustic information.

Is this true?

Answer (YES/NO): YES